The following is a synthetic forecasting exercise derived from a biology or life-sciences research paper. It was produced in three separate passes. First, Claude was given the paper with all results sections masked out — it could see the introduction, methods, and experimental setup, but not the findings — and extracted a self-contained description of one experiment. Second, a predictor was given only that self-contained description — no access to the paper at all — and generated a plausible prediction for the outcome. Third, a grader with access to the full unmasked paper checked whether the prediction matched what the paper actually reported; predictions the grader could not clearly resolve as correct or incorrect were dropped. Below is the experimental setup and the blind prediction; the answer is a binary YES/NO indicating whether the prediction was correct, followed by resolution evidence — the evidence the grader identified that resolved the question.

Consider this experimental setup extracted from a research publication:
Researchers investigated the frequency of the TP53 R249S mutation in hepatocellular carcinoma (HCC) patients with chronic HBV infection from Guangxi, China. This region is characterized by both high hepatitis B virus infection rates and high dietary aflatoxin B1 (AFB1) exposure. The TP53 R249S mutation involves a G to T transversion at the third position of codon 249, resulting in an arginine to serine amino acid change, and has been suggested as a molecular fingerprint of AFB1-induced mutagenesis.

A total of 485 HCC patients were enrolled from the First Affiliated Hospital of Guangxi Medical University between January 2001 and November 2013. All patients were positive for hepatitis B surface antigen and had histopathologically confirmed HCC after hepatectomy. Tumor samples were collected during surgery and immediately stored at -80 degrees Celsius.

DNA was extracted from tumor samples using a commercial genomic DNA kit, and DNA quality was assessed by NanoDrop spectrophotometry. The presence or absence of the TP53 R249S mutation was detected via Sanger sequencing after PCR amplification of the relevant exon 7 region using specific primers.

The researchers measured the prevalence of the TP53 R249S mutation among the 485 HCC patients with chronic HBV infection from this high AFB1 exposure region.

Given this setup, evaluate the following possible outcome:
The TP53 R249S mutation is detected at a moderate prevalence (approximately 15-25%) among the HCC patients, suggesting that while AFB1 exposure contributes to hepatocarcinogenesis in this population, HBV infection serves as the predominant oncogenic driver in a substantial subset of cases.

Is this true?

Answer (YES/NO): NO